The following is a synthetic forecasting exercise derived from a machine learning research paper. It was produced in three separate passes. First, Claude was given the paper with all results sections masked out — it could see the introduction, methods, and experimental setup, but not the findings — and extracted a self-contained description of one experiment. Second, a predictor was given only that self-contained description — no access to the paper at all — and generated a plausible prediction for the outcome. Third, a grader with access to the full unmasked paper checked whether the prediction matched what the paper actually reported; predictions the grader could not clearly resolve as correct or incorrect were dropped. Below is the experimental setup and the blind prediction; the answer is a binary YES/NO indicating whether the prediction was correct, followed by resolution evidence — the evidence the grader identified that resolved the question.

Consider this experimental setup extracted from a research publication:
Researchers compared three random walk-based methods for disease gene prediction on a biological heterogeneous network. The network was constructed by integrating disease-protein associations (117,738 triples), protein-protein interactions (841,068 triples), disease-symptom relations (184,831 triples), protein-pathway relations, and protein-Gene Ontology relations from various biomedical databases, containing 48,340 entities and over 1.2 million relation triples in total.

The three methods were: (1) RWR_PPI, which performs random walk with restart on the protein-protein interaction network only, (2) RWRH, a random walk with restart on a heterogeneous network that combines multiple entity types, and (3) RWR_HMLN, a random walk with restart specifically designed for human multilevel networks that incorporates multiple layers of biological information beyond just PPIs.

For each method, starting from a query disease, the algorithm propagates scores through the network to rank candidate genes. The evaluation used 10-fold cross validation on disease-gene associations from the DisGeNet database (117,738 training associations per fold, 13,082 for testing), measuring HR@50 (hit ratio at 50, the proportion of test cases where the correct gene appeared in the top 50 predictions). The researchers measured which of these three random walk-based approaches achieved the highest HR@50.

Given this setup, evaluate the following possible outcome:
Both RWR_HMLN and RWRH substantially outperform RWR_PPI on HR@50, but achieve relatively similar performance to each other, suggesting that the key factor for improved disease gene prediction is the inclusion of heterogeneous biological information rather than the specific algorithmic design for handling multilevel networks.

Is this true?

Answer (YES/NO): NO